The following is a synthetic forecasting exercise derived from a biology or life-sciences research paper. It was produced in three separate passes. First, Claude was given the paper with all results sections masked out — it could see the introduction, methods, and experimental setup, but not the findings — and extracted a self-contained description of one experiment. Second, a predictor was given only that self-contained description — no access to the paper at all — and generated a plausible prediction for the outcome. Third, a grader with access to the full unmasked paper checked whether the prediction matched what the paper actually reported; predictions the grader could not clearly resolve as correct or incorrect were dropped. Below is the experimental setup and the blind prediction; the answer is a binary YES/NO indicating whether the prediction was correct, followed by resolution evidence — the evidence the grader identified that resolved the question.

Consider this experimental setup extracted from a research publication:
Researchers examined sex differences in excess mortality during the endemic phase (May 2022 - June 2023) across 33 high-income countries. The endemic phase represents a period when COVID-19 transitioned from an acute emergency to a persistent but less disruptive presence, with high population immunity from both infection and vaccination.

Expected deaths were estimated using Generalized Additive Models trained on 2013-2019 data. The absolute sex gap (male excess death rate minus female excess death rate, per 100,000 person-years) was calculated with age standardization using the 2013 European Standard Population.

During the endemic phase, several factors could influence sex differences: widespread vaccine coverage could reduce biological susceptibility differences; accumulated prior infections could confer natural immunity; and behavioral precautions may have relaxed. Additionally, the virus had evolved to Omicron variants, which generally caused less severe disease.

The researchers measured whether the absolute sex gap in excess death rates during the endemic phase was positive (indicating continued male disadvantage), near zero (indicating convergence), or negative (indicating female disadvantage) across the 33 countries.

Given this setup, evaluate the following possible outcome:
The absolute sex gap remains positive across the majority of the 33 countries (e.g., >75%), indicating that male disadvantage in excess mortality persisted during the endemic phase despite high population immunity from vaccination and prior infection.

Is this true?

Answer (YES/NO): NO